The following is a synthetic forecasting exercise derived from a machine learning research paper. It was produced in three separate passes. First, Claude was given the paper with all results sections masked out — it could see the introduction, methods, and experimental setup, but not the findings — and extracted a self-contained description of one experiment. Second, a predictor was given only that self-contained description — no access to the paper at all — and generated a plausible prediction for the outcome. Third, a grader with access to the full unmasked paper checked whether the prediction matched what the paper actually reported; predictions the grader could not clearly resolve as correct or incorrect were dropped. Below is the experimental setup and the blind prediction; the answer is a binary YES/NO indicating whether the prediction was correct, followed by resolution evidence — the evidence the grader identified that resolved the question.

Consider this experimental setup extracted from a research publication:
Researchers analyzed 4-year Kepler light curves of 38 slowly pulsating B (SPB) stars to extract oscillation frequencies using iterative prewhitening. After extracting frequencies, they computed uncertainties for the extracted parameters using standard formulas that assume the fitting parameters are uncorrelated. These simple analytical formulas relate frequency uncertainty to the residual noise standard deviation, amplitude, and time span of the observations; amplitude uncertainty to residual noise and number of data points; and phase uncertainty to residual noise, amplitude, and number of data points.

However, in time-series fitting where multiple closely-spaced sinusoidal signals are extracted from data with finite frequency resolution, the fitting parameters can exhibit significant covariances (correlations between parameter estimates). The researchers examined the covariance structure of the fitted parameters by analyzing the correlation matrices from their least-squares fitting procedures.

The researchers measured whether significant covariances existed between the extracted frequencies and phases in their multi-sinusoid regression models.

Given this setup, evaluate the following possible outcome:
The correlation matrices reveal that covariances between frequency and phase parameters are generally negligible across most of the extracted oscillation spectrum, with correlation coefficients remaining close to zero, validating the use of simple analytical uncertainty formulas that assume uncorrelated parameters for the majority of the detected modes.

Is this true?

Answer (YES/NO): NO